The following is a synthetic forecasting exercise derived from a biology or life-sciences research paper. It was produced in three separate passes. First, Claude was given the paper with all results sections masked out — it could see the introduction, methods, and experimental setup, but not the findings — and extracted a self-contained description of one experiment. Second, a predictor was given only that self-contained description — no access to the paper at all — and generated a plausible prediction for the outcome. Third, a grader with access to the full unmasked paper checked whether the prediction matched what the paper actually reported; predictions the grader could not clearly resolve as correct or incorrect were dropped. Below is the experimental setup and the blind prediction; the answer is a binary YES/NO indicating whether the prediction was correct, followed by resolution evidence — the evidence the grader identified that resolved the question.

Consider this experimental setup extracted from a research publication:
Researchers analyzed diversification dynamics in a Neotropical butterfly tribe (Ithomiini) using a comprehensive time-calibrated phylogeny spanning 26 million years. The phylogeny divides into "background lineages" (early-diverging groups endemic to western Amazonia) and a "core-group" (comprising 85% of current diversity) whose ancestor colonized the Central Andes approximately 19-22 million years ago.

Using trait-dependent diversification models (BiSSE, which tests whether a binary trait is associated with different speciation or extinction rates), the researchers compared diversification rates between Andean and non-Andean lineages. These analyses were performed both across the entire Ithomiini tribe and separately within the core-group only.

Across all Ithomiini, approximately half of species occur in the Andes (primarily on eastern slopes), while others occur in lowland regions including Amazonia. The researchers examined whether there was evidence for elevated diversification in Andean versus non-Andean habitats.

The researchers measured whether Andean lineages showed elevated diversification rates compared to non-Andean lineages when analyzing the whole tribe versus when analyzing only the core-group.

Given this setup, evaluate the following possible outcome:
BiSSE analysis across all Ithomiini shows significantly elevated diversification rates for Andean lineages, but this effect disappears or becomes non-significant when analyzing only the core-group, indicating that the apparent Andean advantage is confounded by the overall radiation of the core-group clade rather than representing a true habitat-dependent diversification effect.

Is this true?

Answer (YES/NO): NO